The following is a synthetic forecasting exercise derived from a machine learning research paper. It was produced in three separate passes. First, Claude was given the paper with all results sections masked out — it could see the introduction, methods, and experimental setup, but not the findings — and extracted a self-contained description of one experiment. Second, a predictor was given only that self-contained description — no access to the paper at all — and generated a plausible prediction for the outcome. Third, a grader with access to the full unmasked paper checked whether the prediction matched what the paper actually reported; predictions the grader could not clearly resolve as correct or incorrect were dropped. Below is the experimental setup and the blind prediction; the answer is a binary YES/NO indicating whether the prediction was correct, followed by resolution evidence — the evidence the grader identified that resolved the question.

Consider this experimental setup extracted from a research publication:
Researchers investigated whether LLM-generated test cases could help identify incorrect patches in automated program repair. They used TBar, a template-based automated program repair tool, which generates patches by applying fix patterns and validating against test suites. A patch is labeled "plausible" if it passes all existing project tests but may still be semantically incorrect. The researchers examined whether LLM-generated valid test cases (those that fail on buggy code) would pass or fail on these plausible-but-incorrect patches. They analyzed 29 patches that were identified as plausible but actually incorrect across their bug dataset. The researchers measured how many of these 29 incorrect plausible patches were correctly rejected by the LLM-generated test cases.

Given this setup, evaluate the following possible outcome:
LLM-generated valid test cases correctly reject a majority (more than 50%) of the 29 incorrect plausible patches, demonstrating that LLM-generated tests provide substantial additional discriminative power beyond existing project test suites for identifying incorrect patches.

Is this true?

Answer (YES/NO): YES